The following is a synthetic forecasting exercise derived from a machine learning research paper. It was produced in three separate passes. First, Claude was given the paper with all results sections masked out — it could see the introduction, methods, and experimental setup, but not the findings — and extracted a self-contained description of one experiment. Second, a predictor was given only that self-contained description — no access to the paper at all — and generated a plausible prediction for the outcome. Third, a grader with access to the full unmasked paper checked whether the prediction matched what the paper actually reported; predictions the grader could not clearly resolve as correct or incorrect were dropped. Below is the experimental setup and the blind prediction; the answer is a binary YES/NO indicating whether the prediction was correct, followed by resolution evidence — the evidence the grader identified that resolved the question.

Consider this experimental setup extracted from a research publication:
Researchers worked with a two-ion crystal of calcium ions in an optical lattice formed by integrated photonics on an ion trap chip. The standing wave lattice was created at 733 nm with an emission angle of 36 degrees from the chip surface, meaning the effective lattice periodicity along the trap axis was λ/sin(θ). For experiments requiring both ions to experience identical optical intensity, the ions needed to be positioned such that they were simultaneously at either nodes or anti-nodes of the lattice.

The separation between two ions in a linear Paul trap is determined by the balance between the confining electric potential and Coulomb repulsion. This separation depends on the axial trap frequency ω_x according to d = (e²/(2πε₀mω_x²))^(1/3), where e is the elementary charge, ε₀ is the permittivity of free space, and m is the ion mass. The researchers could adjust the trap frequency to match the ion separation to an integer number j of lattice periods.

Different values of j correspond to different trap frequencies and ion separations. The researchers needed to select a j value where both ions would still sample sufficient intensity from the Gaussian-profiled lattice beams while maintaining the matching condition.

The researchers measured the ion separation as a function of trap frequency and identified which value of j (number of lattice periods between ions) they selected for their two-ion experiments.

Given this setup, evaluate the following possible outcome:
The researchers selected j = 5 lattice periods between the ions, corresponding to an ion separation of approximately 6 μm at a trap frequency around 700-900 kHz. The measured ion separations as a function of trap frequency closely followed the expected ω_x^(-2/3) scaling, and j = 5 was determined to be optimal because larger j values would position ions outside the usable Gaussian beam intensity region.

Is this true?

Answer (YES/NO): NO